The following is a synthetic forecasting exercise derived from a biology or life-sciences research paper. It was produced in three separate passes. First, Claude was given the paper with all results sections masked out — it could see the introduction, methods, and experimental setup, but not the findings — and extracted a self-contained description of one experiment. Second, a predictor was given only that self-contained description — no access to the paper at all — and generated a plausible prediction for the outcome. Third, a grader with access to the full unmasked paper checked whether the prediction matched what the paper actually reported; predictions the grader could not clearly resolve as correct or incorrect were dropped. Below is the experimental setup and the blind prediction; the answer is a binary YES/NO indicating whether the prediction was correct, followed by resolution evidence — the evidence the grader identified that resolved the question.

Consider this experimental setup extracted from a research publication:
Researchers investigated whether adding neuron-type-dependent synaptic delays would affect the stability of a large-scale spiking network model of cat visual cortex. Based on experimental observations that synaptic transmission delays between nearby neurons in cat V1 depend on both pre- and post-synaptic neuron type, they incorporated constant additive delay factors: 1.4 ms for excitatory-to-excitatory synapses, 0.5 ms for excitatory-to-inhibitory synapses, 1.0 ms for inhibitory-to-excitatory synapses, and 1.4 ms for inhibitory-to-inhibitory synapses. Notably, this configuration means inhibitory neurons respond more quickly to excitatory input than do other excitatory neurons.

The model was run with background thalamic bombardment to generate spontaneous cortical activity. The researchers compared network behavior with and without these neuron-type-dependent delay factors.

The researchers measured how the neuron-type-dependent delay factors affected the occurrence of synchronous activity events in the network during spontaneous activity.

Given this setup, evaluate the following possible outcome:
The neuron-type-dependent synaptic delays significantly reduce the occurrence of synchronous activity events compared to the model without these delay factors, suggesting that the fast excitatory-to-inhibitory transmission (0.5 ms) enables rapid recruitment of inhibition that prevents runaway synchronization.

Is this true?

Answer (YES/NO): YES